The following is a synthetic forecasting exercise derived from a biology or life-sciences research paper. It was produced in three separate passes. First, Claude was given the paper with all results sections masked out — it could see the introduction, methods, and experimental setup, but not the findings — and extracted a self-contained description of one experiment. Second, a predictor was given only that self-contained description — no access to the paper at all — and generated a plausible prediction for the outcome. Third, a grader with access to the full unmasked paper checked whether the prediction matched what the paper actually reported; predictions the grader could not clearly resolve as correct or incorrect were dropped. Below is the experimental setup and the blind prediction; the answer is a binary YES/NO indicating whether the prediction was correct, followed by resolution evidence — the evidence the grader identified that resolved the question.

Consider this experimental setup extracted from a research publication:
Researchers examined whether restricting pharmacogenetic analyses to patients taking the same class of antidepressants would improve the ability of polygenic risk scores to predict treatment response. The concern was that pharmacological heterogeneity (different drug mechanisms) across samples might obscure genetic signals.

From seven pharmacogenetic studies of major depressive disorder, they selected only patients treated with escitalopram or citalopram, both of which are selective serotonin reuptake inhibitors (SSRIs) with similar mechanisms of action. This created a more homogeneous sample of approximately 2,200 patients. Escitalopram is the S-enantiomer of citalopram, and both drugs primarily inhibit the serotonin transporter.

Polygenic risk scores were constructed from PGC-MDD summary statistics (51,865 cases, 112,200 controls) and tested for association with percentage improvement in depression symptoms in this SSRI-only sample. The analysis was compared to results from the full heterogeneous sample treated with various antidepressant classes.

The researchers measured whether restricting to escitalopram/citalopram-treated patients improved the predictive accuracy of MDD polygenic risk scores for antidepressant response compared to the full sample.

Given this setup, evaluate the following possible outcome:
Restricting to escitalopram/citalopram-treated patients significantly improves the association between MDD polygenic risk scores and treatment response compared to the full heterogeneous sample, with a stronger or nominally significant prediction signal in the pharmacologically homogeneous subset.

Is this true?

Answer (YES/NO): NO